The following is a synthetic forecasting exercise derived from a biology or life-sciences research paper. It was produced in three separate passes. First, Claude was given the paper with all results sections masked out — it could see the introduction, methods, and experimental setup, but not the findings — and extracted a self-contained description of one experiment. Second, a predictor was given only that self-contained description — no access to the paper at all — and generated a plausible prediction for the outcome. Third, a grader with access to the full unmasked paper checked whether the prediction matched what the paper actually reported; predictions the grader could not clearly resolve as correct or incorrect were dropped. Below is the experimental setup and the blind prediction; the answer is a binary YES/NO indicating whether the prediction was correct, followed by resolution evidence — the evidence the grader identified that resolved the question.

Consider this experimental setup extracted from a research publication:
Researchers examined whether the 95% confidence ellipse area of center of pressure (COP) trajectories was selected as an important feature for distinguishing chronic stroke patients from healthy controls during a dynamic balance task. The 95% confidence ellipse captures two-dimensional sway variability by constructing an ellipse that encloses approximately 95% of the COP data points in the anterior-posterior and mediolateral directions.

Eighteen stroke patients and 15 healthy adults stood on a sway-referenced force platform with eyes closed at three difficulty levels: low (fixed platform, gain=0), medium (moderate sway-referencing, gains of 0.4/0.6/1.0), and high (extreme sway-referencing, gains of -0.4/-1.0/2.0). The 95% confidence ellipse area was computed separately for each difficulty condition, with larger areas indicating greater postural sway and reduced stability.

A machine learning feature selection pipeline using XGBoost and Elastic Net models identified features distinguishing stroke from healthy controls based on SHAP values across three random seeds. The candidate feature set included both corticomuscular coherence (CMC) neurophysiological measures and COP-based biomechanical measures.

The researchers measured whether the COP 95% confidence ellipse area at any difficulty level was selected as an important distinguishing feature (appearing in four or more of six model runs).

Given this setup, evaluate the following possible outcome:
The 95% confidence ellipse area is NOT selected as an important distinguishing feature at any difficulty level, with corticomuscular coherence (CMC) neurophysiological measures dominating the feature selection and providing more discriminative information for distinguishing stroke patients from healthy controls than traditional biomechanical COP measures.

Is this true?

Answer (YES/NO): NO